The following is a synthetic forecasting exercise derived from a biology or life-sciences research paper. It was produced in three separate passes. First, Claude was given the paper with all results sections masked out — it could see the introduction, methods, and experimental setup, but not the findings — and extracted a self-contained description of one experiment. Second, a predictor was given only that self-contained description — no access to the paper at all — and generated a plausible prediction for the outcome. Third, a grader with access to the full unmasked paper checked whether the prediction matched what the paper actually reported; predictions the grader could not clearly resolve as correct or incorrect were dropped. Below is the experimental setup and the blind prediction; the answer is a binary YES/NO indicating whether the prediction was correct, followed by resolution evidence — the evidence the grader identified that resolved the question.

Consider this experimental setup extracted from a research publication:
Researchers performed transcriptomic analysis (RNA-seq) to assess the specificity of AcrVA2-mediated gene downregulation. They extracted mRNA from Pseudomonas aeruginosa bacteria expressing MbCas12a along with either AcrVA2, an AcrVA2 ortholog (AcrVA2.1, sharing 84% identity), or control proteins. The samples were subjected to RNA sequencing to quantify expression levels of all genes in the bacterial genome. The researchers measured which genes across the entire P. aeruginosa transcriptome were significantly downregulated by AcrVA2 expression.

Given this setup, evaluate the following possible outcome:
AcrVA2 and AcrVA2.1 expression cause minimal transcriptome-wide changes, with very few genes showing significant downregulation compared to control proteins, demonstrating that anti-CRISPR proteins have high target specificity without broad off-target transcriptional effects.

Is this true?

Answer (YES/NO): YES